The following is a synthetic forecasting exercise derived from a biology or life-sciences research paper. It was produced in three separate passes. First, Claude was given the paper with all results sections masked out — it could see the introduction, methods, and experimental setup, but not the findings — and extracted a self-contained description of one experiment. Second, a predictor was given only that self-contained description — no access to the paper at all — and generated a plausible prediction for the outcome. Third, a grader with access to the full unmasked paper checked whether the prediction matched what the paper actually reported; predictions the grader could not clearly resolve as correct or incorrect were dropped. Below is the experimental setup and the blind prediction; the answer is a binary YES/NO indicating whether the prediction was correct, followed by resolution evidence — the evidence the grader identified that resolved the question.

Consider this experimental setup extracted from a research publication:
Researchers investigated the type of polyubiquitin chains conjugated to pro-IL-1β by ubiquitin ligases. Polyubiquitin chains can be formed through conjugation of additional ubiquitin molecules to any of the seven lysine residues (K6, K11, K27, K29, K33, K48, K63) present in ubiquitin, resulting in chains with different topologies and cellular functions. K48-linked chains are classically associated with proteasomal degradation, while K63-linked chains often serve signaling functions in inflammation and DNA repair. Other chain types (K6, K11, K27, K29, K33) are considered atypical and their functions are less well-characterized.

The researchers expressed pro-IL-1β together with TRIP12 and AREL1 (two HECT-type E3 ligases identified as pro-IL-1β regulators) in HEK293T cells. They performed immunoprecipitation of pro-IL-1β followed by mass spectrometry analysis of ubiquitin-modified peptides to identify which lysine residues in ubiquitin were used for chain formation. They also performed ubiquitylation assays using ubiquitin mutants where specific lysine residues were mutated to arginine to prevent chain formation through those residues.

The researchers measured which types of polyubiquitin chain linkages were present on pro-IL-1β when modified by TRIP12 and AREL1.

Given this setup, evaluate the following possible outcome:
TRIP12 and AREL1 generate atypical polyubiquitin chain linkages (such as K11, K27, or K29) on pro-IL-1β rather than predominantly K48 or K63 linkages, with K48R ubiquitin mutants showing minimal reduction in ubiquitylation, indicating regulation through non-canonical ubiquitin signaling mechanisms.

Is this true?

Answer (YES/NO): NO